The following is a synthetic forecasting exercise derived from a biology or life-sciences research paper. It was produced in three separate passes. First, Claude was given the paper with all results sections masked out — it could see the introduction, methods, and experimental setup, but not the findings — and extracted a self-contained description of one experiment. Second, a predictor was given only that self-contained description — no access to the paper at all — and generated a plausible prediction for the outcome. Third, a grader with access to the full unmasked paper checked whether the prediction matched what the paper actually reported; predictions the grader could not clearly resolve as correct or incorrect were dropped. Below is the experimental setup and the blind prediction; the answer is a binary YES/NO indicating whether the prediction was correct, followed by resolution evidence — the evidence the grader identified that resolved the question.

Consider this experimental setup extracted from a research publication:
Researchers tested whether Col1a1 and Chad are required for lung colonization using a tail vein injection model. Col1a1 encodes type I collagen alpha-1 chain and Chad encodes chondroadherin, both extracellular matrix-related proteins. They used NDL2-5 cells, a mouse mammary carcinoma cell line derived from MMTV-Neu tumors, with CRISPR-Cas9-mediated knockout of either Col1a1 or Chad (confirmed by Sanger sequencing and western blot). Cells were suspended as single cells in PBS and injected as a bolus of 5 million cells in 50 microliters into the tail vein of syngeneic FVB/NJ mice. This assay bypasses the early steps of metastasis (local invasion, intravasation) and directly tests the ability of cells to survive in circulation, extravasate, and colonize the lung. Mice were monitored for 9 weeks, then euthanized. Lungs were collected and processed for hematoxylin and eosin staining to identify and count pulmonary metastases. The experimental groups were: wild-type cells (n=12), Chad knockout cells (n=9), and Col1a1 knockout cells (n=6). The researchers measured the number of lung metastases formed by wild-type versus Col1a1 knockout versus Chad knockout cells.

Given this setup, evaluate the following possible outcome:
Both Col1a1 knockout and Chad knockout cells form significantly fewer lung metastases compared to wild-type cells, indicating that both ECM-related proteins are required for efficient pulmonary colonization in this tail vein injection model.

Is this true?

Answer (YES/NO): YES